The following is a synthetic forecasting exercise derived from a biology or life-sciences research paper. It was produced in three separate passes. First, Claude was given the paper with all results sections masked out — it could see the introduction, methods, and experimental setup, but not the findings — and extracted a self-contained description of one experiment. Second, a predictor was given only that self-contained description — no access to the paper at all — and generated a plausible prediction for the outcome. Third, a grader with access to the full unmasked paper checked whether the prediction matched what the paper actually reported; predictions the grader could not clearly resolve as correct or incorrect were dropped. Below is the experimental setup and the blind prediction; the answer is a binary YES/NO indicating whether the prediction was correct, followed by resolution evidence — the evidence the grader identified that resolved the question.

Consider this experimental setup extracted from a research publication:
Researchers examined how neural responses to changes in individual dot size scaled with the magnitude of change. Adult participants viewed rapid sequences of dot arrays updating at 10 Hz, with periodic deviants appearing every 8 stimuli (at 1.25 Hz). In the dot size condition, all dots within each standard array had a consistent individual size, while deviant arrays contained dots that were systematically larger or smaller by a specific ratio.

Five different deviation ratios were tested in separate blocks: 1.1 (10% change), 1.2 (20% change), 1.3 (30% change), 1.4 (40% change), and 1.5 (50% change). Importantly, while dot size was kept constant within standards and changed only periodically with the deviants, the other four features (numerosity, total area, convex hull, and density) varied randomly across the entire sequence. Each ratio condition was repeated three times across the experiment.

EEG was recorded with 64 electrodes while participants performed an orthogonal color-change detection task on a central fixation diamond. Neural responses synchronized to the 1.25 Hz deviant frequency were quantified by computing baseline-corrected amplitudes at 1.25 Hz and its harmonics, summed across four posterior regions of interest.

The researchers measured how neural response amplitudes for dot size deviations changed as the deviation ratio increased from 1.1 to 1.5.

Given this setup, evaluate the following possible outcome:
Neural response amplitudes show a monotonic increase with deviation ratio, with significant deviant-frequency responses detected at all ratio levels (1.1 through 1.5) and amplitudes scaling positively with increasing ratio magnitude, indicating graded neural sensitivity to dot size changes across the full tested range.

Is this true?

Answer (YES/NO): NO